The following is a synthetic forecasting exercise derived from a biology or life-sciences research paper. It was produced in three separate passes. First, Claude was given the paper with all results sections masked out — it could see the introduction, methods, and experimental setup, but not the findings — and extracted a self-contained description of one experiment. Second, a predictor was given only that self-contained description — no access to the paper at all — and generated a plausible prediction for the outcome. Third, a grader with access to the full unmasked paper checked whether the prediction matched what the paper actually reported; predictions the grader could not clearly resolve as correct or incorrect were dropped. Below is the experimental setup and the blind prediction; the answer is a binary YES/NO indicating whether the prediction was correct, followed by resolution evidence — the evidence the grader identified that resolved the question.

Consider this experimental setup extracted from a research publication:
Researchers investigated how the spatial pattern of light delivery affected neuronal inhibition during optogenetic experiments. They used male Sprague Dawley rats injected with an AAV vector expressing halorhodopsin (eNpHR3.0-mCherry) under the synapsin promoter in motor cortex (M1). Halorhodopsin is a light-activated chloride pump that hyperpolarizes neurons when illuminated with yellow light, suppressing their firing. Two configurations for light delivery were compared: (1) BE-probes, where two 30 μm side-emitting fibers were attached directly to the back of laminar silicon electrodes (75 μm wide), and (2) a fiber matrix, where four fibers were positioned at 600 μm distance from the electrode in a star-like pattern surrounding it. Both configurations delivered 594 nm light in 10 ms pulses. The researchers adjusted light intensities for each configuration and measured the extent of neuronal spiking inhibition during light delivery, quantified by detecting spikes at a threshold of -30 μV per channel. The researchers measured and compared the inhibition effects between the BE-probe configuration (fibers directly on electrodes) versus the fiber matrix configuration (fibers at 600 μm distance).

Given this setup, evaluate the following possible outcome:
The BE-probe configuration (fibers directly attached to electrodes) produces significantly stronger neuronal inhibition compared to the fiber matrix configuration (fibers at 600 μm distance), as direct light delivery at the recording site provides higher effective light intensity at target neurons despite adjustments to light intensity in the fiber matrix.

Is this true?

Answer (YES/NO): NO